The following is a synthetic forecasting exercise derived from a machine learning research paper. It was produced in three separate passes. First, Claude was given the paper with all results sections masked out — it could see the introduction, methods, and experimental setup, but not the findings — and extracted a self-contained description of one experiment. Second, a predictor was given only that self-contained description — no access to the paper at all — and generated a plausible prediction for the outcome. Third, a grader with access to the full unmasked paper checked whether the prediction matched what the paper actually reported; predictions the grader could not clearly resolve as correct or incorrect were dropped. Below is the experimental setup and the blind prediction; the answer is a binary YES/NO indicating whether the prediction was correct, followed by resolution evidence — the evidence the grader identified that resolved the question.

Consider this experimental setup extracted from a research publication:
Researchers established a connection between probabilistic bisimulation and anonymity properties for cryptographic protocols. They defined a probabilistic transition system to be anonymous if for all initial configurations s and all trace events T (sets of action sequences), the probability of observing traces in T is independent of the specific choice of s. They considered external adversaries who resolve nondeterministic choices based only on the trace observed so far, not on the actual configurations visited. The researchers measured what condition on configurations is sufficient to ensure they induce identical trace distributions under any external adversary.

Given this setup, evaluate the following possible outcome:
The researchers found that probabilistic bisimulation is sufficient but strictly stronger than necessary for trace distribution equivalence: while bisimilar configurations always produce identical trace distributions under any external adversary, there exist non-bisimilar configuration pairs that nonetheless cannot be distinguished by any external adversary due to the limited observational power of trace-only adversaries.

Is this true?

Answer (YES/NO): NO